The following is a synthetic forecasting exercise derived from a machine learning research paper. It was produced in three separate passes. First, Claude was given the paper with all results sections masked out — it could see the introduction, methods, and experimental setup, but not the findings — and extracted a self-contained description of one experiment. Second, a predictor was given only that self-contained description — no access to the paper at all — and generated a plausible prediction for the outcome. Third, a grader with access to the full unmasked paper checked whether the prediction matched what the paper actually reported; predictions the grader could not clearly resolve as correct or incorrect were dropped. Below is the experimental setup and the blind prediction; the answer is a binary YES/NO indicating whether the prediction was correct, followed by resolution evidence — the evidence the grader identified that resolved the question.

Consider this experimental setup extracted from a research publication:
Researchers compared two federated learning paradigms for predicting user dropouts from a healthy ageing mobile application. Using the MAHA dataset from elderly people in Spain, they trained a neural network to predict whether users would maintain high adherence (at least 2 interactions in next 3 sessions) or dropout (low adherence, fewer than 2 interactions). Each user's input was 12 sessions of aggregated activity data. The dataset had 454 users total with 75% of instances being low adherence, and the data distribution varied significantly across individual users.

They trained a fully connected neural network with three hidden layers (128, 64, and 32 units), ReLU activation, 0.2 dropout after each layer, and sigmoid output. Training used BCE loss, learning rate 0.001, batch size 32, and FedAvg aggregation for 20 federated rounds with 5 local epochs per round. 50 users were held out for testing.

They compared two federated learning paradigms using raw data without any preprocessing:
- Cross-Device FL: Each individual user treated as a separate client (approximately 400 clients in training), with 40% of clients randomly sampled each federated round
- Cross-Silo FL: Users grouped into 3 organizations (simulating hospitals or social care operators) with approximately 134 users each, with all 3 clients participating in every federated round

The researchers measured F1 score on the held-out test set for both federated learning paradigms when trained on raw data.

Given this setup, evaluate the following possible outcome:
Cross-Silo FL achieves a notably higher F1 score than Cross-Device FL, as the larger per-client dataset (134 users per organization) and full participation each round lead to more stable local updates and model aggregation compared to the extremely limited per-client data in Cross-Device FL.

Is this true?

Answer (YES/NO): NO